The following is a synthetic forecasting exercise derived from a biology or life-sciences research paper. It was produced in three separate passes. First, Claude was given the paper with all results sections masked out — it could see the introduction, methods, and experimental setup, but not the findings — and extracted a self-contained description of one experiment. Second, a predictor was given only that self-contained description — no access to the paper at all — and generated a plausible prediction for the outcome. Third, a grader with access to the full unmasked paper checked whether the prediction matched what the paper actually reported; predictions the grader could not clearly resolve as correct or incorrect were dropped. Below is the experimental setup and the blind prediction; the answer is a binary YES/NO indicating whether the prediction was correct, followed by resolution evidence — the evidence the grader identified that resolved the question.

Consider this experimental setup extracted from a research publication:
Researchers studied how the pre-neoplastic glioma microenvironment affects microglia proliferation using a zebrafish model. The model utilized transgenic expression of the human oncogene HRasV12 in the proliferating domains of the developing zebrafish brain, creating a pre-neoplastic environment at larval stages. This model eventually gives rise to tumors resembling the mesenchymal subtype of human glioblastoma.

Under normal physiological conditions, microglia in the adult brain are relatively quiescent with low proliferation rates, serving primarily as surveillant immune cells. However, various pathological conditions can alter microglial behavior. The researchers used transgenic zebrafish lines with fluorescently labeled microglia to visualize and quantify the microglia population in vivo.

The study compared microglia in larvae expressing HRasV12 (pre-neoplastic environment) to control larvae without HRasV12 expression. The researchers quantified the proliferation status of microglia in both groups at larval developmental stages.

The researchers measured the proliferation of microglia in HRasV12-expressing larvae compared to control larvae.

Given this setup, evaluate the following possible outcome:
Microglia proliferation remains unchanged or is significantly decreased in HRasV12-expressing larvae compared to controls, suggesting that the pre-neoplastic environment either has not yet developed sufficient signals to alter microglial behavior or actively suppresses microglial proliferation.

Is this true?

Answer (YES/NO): NO